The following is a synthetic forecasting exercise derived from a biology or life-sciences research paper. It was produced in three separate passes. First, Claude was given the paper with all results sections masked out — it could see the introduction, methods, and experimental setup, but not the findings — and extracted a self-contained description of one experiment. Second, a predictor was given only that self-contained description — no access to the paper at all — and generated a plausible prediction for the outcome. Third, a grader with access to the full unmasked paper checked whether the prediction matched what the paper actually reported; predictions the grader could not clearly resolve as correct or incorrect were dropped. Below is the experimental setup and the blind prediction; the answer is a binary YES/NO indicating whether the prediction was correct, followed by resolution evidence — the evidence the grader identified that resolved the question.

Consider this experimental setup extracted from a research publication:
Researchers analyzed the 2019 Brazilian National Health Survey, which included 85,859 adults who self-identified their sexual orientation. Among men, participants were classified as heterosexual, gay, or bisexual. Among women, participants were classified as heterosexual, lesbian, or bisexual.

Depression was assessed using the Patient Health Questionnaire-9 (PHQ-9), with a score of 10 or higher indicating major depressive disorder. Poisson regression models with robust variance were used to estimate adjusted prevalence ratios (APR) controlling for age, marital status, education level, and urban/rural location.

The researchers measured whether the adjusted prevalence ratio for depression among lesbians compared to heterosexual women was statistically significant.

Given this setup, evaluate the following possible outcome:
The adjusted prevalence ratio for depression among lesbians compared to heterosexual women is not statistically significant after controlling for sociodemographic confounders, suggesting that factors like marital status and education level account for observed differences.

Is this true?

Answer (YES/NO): YES